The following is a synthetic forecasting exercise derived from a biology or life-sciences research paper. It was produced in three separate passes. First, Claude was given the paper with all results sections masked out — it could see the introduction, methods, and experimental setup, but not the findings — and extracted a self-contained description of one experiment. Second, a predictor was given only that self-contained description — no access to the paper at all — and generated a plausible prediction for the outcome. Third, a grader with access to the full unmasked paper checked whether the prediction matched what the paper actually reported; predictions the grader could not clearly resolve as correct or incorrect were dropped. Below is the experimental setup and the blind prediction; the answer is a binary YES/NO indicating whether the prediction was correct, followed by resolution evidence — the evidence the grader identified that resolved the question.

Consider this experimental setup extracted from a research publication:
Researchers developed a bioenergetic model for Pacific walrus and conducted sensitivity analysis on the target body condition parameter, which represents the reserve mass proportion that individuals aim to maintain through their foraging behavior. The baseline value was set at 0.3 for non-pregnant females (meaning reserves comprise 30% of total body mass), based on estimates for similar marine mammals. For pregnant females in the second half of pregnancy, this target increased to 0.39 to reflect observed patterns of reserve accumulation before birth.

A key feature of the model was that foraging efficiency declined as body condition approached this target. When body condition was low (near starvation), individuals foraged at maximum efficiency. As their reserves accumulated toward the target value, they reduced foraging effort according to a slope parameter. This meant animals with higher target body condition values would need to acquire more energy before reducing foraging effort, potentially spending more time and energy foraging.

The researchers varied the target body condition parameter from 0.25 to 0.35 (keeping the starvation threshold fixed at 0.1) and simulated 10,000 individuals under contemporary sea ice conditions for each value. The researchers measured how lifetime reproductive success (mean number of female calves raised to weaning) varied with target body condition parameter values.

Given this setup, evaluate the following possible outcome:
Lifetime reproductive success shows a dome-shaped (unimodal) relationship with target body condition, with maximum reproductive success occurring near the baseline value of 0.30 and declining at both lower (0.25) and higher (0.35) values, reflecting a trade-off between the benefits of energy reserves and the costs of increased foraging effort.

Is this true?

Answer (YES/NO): NO